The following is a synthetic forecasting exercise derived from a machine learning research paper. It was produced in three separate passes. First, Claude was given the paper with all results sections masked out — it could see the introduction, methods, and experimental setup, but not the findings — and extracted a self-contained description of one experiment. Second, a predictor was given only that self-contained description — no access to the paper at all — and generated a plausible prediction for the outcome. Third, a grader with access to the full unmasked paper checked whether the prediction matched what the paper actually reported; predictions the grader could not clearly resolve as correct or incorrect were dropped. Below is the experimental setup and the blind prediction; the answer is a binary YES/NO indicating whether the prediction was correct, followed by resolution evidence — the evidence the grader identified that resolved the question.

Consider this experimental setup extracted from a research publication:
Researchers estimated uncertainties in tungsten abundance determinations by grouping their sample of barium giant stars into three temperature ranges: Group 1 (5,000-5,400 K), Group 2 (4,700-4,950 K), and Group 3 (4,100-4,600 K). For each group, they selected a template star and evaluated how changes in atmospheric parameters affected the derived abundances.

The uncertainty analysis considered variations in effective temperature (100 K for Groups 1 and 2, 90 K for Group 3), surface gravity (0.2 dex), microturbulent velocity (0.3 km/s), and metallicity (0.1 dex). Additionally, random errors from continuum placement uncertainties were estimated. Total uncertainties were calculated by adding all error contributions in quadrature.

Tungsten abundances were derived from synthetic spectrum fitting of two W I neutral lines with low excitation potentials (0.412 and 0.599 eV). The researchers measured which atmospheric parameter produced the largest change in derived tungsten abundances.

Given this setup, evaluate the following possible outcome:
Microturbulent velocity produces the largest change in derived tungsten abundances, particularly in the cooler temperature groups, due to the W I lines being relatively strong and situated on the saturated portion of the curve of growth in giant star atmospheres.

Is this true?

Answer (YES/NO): NO